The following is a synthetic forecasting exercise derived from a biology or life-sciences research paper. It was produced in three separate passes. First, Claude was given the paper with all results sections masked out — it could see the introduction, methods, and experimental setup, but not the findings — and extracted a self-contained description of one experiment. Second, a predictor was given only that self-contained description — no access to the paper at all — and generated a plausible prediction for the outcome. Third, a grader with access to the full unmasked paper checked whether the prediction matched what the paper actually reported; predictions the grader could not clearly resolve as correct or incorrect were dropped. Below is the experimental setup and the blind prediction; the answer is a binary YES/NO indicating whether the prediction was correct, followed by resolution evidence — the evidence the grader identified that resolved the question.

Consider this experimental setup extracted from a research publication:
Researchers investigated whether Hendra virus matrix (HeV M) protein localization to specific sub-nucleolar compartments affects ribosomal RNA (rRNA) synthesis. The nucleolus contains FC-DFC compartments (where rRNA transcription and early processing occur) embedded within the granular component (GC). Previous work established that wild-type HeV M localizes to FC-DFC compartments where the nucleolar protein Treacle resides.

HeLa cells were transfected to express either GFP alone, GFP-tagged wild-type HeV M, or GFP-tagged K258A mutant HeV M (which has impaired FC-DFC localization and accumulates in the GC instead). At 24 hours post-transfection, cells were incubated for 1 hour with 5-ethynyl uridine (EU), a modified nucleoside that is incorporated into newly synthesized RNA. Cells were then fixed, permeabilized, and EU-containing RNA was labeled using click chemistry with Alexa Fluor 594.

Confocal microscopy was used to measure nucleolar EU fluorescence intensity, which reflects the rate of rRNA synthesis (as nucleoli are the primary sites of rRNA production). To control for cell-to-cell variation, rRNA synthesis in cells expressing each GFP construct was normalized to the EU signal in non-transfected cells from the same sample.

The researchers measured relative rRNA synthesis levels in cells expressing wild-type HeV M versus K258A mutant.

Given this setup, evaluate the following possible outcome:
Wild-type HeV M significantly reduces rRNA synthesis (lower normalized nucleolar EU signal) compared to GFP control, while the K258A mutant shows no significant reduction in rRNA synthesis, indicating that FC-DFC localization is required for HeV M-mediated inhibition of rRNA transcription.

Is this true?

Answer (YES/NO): YES